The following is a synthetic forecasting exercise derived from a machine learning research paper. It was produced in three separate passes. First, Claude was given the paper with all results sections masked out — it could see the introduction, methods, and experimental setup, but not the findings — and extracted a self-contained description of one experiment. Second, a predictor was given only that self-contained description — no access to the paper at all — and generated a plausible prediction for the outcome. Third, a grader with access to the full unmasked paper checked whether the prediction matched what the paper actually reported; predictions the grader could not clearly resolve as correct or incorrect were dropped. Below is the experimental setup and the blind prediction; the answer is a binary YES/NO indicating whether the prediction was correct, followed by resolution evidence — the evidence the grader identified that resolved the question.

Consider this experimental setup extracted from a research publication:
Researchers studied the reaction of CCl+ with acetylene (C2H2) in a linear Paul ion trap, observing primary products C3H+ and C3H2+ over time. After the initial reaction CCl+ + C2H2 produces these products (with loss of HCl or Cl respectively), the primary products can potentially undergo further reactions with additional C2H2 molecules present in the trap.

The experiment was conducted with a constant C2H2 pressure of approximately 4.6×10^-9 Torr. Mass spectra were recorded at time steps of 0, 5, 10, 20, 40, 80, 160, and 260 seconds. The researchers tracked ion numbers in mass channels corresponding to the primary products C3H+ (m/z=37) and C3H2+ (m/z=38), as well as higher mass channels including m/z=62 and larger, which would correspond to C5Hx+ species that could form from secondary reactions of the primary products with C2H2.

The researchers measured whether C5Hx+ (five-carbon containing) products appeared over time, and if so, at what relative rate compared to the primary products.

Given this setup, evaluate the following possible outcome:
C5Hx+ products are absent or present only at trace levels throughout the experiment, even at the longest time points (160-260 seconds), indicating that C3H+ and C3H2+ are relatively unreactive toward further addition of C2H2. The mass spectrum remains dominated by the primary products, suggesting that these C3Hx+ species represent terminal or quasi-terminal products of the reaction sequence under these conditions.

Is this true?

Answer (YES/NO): NO